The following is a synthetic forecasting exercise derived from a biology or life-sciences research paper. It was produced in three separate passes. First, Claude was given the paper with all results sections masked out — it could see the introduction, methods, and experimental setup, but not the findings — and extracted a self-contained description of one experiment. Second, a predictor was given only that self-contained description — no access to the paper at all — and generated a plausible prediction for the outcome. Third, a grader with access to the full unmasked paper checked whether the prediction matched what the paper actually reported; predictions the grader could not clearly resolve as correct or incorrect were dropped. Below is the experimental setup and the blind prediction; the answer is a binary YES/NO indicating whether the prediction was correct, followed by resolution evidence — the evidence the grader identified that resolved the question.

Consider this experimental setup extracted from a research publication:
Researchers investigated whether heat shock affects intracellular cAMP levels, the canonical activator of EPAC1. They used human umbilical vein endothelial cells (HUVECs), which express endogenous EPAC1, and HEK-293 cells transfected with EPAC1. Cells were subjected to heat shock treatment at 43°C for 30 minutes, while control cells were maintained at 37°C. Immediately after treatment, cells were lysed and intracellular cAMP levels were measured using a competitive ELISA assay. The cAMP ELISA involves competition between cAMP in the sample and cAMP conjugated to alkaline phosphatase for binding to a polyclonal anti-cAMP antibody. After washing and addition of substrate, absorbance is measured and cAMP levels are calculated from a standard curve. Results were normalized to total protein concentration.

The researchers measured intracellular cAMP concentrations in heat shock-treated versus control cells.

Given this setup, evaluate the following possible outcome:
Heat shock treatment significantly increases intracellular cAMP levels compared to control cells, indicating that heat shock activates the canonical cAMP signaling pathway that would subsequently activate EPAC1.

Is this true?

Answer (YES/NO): NO